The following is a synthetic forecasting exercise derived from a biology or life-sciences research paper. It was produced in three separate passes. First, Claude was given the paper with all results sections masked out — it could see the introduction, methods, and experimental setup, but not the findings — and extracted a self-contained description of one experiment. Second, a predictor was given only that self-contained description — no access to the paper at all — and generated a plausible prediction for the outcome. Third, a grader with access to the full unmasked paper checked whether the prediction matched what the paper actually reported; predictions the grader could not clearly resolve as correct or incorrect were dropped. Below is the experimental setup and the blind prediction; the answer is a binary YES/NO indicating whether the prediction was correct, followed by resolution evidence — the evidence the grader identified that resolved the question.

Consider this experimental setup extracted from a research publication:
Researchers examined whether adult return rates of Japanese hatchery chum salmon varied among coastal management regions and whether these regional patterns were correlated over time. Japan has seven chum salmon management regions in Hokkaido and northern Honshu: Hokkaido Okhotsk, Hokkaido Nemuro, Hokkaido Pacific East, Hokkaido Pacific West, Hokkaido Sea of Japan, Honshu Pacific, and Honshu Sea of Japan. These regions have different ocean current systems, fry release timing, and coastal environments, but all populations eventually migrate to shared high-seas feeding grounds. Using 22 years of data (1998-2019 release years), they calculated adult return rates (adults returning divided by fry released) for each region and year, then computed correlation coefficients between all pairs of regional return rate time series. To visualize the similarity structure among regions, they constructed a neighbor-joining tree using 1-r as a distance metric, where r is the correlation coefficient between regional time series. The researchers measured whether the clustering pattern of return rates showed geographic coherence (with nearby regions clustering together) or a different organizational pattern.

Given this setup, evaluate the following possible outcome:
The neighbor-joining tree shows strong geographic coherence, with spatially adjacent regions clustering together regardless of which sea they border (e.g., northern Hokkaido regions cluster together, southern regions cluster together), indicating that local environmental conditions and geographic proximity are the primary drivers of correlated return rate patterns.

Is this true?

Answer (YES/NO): NO